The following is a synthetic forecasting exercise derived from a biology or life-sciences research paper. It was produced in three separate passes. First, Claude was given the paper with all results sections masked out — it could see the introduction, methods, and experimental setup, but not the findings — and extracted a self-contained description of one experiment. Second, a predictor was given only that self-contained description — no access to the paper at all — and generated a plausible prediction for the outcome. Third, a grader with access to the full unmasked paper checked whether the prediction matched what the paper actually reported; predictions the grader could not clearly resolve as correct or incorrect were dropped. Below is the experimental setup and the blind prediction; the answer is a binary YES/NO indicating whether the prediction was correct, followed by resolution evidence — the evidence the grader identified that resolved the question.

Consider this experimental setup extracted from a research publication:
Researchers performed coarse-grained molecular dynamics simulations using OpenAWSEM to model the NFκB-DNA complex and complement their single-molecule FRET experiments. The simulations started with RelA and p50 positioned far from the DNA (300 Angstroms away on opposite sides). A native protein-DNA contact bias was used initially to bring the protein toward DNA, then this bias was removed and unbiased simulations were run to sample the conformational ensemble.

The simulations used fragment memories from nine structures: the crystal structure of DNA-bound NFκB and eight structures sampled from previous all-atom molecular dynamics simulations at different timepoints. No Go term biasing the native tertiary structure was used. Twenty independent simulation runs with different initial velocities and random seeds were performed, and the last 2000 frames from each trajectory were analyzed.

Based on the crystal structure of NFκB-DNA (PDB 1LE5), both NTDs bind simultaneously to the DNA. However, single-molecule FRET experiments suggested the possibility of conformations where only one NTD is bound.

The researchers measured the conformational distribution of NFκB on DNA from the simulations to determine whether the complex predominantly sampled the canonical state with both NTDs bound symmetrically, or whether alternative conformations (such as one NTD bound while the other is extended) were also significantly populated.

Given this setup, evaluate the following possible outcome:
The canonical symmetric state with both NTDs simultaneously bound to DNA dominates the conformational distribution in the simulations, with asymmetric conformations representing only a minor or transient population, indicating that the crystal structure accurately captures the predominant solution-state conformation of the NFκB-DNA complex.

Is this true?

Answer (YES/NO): NO